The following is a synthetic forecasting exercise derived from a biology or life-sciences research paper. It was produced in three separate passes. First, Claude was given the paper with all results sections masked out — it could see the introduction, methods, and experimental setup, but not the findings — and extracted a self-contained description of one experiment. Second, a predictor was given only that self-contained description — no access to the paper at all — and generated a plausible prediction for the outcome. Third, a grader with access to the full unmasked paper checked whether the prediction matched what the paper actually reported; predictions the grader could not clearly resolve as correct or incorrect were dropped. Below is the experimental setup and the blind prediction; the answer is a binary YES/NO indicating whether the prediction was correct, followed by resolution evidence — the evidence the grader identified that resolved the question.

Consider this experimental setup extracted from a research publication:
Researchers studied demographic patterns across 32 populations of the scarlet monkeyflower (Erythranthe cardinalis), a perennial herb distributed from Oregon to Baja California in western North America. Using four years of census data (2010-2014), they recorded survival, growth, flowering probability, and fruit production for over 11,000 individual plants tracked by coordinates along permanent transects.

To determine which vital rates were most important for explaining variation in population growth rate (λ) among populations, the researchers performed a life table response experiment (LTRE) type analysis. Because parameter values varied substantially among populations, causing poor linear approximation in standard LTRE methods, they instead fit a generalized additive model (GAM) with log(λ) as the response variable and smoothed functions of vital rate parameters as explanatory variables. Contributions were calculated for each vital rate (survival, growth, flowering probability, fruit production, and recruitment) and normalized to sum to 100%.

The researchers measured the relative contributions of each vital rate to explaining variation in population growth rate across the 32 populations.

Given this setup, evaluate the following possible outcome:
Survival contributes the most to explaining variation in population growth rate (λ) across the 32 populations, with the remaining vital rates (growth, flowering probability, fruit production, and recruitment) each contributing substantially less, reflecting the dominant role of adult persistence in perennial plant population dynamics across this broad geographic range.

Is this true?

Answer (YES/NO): NO